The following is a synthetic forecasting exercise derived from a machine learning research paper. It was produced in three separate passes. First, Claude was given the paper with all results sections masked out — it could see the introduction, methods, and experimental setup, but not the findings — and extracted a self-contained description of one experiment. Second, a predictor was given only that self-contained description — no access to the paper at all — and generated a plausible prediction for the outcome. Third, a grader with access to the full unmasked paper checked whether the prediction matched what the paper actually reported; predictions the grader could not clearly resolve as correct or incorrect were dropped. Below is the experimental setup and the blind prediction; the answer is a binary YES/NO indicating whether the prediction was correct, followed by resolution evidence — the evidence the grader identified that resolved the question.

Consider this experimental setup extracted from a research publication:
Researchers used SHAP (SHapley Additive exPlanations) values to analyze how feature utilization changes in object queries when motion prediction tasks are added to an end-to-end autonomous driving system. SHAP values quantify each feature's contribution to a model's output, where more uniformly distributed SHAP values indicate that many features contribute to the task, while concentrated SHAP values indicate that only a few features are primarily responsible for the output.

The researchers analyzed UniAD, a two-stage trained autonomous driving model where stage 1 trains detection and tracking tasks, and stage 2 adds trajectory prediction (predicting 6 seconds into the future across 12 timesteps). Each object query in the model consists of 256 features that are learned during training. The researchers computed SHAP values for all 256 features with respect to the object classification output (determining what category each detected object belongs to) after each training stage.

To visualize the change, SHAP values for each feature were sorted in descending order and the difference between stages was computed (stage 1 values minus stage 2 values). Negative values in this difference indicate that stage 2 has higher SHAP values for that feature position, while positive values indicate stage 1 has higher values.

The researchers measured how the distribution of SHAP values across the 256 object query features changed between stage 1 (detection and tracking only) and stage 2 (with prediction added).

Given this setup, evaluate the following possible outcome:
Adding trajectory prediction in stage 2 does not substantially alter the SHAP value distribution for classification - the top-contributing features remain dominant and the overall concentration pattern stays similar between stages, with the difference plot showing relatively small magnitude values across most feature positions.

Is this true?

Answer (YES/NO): NO